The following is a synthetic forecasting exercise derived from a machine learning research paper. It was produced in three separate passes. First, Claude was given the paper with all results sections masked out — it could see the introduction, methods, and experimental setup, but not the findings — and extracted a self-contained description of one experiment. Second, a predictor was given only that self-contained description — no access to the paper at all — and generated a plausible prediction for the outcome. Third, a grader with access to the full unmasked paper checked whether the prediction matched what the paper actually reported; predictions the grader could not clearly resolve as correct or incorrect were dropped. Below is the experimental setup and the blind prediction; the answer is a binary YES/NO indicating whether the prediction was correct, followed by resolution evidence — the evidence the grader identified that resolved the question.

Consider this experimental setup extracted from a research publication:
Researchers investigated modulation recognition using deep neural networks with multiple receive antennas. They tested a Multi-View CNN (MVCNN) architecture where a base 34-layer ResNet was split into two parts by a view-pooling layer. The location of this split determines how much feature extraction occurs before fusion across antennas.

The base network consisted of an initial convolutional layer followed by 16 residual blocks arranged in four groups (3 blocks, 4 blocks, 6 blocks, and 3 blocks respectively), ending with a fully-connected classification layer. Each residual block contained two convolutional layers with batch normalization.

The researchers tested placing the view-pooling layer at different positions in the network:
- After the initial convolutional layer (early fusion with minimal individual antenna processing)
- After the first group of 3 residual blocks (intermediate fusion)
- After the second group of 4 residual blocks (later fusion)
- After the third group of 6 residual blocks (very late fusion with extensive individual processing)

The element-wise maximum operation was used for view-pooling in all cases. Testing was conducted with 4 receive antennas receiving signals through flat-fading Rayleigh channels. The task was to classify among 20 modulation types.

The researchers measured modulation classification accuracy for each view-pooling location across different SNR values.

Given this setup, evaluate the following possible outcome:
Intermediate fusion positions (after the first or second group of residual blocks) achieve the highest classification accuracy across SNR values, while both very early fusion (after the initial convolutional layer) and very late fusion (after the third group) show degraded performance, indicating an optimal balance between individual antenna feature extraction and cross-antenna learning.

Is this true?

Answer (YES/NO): YES